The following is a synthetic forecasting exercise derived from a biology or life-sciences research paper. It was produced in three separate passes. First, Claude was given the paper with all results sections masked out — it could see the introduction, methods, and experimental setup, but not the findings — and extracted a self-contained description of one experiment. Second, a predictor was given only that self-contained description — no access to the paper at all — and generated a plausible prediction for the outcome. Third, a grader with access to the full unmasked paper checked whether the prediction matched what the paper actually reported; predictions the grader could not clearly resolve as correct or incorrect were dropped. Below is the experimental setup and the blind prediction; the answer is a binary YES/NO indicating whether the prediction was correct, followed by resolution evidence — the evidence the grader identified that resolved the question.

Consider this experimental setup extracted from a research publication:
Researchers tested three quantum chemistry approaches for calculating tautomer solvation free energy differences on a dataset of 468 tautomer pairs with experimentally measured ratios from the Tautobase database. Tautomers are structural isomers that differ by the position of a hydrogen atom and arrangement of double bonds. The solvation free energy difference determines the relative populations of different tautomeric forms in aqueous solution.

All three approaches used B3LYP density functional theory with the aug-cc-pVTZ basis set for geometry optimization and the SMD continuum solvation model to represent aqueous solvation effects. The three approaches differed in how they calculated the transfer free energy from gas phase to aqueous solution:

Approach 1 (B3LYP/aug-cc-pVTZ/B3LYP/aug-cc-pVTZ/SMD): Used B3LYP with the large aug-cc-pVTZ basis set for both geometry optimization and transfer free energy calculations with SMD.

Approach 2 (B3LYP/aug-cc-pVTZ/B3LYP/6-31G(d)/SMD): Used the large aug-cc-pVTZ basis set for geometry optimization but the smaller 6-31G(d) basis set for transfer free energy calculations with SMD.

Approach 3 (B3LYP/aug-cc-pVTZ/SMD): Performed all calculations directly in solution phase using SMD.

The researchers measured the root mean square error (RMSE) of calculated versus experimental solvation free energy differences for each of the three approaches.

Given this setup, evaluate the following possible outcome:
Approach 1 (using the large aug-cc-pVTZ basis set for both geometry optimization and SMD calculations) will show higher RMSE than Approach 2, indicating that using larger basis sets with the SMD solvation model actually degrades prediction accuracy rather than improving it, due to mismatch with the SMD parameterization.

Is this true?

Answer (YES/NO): YES